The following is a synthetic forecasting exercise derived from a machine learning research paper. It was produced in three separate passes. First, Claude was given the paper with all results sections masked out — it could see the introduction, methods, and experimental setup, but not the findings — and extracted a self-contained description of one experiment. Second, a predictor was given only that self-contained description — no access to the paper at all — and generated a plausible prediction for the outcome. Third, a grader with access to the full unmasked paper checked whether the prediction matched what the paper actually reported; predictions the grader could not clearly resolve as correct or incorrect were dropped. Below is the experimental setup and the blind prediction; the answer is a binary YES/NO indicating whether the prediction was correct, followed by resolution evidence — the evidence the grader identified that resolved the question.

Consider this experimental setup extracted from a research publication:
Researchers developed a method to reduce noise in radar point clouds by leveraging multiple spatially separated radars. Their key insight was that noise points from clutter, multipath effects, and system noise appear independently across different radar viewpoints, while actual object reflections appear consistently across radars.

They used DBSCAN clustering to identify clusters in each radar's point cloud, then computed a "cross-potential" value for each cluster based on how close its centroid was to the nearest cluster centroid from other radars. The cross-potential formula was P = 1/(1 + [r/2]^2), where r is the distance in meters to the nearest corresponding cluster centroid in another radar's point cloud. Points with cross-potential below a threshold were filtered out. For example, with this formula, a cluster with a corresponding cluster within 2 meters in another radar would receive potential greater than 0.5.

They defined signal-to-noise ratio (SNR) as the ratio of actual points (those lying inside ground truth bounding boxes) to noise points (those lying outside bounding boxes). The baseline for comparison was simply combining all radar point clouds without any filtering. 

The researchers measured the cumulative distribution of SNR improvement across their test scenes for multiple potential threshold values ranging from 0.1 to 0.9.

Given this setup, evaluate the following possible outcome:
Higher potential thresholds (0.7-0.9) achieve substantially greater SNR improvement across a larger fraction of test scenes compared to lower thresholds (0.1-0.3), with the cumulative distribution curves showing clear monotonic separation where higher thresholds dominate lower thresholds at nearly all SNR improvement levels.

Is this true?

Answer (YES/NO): NO